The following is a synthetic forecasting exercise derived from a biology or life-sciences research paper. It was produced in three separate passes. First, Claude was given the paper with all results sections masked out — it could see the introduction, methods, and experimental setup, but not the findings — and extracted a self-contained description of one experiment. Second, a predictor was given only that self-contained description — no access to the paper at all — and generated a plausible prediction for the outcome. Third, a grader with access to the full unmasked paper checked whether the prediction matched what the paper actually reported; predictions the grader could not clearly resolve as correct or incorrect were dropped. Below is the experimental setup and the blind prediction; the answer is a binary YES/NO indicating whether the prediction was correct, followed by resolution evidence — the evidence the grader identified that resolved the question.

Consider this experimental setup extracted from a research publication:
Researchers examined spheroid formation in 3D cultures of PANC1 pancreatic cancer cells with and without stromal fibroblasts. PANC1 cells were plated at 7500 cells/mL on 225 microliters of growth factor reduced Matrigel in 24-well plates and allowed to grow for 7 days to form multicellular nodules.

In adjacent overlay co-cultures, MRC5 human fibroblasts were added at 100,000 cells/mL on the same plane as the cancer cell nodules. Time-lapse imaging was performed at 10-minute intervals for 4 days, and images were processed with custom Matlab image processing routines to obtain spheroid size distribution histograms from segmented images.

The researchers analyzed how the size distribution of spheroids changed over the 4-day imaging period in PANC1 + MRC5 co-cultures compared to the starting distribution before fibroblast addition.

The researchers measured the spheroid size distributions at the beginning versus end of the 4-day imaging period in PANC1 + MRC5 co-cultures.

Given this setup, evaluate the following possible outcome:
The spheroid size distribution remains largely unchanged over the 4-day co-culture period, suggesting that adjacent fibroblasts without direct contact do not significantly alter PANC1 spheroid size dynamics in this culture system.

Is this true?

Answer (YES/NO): NO